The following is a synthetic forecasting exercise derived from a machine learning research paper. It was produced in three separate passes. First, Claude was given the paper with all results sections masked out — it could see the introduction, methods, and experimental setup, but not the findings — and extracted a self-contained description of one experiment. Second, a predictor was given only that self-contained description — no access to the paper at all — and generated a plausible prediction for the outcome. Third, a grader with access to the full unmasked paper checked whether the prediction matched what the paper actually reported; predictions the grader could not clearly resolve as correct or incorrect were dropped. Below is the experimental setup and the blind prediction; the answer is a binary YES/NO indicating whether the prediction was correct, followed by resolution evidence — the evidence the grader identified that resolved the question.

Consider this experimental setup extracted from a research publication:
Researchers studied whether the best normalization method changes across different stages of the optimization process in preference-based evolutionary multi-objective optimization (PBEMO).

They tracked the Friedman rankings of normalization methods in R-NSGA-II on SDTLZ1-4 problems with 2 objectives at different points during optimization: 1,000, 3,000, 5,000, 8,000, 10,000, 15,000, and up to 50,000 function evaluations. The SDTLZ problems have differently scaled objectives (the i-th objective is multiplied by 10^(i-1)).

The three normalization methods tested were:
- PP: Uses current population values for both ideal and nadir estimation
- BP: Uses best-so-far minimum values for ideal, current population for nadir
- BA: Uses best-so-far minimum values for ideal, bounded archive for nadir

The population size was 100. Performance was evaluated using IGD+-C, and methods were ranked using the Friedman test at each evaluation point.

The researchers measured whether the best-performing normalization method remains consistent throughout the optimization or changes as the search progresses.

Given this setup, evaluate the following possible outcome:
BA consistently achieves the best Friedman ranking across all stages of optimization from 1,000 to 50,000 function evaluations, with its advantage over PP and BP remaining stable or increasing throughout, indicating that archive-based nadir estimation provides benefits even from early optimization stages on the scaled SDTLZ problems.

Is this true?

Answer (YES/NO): NO